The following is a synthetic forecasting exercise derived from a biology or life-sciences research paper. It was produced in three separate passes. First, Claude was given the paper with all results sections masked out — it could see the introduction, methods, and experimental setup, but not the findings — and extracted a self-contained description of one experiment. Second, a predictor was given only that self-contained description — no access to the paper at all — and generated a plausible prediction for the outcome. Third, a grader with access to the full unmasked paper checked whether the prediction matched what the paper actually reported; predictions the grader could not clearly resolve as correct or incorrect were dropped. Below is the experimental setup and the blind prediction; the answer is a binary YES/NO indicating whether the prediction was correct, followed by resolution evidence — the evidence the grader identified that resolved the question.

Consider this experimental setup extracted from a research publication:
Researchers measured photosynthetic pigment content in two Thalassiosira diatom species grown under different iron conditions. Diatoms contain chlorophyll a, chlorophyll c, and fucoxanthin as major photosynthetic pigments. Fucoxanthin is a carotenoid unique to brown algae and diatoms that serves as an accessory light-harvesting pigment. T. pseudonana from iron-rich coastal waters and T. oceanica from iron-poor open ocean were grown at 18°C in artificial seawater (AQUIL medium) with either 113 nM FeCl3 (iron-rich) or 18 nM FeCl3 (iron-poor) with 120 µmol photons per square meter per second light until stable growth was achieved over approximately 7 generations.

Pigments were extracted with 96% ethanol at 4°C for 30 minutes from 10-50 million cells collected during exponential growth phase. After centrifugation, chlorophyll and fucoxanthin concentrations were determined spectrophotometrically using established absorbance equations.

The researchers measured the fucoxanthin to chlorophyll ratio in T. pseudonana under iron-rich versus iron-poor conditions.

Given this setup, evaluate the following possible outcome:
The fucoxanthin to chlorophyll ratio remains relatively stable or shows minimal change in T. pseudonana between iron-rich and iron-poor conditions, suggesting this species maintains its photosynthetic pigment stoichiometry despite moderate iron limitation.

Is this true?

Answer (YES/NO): YES